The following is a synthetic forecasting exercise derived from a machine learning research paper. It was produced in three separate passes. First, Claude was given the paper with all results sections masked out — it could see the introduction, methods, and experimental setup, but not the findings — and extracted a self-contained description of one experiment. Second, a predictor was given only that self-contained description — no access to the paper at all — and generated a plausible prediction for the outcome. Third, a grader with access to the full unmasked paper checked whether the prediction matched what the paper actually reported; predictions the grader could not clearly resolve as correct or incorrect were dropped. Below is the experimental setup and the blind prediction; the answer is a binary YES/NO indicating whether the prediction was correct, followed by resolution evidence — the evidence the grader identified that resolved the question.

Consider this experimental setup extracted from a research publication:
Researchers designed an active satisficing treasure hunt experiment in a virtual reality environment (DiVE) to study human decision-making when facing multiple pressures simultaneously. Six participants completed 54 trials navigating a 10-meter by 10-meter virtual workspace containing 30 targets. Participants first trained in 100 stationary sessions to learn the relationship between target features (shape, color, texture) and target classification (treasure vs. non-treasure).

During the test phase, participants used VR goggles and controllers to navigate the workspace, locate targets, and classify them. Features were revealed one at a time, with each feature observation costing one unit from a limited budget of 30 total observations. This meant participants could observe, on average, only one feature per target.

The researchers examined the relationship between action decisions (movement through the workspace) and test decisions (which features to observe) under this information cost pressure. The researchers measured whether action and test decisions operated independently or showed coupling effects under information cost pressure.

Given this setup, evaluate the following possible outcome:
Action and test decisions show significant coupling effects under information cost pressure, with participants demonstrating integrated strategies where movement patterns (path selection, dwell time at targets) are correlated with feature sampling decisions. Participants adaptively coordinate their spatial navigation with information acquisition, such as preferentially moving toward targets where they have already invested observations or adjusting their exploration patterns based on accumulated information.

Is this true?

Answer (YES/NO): YES